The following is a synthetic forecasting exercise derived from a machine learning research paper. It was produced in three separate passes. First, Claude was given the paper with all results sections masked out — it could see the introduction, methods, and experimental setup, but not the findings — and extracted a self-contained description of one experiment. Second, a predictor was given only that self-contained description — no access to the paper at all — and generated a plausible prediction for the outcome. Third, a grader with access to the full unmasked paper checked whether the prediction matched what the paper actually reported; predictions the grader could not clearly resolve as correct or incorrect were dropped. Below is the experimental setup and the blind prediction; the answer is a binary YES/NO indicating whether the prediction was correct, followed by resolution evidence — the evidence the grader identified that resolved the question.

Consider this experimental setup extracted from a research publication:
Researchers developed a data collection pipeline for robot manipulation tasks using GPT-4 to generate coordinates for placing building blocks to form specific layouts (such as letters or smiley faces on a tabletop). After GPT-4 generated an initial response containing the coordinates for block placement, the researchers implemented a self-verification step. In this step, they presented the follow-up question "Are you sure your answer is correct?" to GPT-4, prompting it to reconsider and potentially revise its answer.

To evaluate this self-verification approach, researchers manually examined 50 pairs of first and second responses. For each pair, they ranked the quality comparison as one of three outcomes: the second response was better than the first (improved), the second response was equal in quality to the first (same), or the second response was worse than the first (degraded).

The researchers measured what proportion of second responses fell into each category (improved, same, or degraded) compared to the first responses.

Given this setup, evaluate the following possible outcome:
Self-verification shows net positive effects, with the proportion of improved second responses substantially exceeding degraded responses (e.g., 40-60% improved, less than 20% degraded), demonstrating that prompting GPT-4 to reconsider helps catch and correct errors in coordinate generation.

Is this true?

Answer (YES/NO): NO